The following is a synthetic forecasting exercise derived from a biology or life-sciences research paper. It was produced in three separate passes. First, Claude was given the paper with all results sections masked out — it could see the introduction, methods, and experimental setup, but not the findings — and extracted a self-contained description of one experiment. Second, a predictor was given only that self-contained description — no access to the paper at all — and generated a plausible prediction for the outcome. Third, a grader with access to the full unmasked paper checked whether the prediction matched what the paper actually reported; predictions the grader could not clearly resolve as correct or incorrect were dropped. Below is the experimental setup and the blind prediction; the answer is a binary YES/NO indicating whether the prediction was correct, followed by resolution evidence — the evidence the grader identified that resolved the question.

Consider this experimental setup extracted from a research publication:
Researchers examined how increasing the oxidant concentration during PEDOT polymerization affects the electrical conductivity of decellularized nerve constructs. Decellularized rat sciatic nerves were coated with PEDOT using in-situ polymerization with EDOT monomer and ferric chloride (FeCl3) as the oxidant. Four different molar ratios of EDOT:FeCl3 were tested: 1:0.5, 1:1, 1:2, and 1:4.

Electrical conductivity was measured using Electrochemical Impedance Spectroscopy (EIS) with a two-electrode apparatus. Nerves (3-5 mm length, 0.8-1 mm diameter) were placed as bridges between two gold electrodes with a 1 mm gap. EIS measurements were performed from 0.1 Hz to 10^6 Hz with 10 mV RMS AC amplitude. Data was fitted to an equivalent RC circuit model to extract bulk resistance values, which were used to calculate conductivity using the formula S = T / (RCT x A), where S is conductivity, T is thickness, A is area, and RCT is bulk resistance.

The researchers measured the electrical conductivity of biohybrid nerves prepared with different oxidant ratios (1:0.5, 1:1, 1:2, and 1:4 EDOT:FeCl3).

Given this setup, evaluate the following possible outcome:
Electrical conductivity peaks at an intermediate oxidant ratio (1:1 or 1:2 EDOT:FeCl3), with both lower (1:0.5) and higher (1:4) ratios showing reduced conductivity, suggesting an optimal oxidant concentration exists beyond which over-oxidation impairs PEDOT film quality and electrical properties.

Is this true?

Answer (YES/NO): YES